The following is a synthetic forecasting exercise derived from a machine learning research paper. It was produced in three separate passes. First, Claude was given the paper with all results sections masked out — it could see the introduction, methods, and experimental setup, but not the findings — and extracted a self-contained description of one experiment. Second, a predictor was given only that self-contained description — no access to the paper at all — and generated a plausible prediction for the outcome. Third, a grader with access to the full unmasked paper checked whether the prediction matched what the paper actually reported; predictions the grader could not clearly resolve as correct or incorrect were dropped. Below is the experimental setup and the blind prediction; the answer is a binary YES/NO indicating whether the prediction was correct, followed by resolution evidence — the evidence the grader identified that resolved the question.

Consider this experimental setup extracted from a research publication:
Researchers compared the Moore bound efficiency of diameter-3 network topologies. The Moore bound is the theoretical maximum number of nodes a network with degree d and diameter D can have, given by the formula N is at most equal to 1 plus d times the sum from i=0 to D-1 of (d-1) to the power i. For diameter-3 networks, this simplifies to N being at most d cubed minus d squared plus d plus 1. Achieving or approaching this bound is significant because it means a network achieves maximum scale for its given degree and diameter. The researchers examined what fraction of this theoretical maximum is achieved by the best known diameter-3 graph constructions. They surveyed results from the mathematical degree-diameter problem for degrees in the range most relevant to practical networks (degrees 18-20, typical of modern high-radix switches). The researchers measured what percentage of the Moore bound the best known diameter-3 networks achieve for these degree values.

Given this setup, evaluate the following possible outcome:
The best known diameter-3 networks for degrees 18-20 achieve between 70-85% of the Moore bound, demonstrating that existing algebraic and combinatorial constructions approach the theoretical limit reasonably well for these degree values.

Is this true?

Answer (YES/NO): NO